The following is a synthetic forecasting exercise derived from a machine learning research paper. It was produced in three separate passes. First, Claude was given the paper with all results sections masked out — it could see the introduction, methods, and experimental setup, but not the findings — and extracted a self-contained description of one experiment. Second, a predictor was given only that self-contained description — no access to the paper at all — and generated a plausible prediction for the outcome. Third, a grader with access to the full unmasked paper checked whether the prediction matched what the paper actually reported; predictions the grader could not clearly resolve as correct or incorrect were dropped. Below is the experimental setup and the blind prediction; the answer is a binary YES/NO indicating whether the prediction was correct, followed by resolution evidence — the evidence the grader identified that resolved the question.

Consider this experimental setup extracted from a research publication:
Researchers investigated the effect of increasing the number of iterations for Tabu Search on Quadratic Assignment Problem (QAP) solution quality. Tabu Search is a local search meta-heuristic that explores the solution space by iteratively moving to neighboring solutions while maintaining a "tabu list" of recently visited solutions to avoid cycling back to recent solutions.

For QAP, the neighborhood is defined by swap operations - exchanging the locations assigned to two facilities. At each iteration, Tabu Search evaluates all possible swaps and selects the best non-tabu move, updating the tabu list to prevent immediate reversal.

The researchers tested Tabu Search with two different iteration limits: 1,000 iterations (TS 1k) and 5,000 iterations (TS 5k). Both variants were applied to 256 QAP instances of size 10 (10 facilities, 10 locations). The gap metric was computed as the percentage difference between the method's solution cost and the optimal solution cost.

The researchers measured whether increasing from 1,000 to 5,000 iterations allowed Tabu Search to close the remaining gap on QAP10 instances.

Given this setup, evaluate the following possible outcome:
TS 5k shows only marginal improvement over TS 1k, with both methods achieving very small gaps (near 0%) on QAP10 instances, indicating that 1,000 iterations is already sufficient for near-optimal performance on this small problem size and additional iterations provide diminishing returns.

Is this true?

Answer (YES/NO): YES